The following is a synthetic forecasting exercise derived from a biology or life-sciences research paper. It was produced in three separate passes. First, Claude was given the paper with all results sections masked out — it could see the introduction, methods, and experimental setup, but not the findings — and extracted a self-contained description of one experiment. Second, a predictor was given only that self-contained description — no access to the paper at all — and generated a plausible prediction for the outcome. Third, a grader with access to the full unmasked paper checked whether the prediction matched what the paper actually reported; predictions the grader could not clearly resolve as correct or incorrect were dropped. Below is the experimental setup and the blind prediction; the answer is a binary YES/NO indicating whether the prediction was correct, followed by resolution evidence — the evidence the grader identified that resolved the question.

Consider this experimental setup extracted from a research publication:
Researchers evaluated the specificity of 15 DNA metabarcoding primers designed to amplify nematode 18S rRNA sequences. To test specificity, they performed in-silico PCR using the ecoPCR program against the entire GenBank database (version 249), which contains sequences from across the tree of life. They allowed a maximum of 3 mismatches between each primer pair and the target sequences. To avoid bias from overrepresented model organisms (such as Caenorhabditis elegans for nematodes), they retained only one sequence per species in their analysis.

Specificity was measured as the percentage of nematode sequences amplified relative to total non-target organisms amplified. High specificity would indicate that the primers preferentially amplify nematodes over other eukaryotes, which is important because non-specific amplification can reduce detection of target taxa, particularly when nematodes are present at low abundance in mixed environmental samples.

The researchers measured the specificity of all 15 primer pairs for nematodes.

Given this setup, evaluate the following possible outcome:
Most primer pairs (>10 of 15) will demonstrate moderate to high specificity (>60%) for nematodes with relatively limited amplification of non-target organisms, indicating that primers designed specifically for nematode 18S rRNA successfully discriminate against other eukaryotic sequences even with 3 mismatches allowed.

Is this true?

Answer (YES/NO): NO